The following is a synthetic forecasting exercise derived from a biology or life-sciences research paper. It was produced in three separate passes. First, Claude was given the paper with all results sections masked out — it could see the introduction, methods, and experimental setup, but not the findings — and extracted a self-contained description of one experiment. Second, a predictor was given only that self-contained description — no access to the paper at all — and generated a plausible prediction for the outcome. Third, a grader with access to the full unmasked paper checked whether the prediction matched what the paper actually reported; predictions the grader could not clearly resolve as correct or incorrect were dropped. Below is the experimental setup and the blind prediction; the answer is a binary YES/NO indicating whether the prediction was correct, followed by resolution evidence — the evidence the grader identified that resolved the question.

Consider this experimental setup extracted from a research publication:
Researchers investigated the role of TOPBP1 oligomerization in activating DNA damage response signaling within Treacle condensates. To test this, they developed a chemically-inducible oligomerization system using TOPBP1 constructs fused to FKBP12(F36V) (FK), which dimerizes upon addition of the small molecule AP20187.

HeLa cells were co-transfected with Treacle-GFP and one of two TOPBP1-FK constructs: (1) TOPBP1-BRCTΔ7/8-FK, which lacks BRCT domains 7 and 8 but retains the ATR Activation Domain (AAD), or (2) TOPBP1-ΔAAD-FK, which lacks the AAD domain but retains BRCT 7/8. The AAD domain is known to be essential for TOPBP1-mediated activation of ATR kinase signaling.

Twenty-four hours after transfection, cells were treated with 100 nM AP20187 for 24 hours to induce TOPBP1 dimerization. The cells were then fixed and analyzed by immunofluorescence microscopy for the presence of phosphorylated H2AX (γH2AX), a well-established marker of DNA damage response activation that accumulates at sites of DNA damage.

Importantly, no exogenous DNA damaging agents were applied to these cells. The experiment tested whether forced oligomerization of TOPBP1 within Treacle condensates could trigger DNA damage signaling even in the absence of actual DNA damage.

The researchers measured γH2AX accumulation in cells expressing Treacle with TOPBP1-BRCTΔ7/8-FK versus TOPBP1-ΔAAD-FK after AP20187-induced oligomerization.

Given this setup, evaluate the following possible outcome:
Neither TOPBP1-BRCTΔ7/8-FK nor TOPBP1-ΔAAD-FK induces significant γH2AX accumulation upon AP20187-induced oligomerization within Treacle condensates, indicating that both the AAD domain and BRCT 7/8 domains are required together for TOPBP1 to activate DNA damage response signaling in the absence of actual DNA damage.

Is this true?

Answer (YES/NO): NO